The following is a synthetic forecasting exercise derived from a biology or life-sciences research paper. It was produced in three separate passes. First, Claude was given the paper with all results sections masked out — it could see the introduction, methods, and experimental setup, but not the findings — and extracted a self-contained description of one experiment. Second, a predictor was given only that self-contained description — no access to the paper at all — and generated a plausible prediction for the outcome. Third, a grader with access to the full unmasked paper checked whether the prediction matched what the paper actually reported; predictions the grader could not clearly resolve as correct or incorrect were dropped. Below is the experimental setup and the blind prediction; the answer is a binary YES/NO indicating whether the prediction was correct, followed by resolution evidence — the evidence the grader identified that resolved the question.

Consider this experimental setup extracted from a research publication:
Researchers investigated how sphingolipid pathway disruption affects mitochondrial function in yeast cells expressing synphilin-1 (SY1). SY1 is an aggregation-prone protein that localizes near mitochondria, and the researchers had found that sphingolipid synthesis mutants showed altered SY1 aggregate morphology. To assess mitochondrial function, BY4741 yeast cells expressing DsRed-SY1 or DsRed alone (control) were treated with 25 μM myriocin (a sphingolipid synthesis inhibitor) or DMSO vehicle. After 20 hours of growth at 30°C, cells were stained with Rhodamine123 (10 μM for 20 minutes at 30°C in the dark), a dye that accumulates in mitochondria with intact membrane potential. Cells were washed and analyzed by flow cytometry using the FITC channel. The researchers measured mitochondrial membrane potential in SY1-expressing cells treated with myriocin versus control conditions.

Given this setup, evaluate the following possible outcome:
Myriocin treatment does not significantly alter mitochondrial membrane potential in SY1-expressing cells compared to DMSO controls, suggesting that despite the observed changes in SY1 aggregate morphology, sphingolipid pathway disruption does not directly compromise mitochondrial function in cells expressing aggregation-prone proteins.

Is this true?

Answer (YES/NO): NO